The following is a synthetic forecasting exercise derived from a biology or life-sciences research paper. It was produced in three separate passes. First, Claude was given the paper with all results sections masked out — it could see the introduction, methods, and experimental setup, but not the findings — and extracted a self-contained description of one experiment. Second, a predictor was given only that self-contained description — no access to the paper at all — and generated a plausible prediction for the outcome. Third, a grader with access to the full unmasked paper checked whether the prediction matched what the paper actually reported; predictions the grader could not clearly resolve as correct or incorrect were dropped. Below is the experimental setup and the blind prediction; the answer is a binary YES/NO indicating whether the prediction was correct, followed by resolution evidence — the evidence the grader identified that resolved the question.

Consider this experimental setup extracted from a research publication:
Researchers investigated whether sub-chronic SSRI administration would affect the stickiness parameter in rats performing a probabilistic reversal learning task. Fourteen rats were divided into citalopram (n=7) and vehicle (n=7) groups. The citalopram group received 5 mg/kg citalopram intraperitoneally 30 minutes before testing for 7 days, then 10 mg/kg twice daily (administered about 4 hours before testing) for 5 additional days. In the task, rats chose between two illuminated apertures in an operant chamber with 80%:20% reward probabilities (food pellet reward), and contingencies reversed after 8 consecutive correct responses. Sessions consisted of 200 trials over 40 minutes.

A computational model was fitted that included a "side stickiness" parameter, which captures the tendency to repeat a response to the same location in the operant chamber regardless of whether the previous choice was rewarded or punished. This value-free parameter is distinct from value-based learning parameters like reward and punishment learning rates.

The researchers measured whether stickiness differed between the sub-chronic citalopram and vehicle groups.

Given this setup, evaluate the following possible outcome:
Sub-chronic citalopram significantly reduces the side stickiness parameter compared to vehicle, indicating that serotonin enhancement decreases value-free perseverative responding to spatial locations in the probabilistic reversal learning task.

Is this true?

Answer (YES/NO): NO